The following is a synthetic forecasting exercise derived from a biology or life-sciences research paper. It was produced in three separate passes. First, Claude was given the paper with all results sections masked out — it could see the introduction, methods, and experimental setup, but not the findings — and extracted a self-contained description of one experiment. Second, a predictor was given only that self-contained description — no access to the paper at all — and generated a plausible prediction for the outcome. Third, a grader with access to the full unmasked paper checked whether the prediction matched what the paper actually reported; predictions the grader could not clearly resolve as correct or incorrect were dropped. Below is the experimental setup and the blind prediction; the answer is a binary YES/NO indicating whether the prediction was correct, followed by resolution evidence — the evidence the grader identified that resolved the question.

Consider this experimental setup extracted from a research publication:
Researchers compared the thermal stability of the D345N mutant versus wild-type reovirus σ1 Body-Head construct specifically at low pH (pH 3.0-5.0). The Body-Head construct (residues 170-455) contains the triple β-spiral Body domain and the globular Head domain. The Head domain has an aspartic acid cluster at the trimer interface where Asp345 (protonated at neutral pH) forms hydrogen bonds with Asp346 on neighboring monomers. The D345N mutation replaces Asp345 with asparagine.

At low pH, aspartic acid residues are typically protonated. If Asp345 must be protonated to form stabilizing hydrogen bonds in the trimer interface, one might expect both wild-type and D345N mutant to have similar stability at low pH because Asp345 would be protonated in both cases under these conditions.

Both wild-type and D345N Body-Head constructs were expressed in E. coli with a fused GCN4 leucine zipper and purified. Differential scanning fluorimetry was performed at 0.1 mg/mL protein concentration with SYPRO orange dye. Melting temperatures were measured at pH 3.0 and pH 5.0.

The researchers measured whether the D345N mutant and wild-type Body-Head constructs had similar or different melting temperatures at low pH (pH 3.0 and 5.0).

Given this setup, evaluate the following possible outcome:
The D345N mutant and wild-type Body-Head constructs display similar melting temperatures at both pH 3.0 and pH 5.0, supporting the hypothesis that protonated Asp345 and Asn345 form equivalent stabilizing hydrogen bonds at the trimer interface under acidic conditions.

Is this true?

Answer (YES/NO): NO